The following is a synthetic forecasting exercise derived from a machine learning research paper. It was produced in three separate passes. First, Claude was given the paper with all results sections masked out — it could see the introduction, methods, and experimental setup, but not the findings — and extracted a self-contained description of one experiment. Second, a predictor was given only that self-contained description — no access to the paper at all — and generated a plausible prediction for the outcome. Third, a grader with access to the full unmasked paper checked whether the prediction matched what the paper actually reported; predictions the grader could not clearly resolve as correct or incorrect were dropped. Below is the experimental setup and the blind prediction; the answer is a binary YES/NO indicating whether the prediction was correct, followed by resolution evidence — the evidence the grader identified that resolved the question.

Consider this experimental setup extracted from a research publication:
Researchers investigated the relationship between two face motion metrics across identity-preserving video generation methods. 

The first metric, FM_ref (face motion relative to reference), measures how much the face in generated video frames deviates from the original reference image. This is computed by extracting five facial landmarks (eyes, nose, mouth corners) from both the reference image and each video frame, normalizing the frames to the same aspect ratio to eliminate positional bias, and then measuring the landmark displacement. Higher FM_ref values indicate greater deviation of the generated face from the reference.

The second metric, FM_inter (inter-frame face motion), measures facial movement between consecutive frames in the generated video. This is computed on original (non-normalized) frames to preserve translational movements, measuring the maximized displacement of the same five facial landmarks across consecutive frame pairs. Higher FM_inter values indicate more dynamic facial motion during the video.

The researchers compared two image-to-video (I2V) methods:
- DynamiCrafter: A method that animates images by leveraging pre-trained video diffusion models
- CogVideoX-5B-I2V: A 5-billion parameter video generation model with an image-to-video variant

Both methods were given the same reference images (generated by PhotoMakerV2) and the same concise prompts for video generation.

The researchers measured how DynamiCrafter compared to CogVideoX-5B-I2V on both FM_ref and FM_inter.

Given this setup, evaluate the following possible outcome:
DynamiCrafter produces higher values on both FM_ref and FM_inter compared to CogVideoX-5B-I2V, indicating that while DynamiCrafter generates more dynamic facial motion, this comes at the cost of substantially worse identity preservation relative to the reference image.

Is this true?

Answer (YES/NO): NO